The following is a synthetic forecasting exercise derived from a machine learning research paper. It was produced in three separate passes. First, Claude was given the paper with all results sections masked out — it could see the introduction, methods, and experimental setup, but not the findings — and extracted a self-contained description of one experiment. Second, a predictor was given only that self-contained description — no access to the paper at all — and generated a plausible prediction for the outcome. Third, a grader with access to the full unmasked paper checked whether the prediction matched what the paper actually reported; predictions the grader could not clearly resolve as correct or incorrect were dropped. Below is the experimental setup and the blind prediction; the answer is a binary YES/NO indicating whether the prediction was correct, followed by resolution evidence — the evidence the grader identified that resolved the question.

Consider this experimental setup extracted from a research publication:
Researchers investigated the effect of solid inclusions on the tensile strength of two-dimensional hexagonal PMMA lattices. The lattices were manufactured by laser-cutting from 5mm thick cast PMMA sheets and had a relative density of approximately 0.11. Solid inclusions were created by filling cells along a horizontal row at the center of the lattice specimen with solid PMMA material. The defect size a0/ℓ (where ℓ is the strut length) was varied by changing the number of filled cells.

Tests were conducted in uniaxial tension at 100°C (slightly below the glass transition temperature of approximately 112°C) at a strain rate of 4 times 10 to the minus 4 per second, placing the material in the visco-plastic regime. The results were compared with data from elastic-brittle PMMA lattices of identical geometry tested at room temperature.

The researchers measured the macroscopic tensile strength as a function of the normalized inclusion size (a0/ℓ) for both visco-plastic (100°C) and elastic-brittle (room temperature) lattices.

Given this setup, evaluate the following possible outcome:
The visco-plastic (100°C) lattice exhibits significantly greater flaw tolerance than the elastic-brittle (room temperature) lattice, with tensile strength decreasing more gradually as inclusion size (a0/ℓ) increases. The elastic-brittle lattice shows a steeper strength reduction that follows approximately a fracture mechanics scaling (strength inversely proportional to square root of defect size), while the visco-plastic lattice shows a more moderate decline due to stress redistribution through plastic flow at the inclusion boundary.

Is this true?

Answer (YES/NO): NO